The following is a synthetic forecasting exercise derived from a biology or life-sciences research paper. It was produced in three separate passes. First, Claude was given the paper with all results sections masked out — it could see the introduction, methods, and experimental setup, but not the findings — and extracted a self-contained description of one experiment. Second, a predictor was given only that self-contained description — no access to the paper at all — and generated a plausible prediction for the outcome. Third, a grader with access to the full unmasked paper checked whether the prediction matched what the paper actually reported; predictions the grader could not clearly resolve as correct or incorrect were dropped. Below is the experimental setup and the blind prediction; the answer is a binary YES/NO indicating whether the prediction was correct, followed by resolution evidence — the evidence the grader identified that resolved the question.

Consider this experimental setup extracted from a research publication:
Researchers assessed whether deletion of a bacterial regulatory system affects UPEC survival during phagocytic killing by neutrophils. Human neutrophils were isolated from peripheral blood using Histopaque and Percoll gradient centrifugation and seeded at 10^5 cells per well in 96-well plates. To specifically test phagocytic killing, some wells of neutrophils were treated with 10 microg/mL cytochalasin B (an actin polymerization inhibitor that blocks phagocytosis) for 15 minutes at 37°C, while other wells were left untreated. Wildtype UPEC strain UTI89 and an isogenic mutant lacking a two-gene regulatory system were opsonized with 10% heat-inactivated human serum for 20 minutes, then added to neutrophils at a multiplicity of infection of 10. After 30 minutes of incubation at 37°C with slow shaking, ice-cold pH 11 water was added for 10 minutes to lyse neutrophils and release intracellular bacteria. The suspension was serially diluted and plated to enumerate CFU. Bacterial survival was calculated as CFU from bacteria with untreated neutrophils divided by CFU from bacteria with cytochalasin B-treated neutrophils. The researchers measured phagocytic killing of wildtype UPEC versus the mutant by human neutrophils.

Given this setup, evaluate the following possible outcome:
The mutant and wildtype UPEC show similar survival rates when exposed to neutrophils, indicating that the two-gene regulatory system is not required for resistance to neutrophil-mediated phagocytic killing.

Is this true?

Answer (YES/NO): YES